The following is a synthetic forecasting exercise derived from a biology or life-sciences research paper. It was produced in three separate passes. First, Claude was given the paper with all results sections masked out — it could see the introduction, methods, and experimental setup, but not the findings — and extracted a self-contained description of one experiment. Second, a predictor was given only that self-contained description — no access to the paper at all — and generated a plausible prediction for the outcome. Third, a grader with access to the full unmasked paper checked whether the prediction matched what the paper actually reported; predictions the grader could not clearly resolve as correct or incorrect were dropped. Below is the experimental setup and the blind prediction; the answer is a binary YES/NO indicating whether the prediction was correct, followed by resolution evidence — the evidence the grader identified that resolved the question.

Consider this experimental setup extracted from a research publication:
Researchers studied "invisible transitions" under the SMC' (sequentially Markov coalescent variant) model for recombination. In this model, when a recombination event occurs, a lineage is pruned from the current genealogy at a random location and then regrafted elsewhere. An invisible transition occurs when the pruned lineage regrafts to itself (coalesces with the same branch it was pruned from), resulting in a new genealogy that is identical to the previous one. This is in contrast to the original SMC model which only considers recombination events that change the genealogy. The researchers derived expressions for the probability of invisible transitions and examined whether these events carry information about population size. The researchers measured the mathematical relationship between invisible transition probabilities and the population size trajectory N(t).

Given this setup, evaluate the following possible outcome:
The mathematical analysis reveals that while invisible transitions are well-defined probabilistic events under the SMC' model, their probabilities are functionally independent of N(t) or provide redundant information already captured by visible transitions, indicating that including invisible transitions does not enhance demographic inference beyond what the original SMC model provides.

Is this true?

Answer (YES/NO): NO